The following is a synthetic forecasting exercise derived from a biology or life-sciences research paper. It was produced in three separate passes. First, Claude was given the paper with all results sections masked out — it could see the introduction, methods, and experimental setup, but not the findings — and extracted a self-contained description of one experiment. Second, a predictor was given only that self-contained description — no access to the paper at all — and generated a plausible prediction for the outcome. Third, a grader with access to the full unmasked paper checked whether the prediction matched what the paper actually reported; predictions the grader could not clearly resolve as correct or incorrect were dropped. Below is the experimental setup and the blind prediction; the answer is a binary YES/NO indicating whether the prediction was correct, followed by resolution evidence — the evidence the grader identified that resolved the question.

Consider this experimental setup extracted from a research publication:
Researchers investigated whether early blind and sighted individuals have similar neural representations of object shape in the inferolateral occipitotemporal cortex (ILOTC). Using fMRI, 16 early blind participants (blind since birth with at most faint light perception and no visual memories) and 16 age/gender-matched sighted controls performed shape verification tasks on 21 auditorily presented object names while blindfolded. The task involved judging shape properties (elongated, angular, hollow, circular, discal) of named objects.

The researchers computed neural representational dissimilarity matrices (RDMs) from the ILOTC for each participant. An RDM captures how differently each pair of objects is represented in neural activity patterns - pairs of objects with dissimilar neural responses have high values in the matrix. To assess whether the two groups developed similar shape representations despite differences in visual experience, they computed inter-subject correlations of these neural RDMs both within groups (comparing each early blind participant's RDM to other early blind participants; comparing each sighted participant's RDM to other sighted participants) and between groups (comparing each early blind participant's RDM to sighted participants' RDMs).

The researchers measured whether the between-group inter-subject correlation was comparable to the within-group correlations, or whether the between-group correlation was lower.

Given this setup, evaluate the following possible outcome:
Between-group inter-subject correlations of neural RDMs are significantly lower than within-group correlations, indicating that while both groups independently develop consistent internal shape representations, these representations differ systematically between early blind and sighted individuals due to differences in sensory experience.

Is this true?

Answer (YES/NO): NO